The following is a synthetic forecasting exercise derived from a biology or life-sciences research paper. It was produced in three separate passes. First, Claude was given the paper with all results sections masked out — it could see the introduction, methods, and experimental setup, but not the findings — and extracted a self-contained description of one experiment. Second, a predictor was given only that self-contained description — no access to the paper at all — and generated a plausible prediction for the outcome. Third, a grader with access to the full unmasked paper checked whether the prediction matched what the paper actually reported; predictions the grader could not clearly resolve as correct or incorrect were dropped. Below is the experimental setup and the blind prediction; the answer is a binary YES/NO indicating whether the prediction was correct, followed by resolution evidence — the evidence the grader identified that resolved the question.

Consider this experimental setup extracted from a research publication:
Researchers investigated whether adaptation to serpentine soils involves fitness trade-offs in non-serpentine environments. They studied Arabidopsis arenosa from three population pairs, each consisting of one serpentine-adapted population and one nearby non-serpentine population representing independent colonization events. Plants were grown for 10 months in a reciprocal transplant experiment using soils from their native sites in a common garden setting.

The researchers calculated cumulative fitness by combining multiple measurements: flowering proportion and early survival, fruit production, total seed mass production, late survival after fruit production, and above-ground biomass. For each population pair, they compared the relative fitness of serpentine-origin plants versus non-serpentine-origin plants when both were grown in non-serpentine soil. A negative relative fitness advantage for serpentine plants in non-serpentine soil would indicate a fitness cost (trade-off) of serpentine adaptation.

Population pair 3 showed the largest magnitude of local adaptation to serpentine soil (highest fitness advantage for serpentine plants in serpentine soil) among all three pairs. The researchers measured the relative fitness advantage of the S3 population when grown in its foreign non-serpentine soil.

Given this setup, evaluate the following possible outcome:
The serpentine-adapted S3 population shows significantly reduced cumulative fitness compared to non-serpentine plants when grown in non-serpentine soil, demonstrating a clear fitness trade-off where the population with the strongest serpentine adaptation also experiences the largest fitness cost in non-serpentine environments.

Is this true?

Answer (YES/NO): NO